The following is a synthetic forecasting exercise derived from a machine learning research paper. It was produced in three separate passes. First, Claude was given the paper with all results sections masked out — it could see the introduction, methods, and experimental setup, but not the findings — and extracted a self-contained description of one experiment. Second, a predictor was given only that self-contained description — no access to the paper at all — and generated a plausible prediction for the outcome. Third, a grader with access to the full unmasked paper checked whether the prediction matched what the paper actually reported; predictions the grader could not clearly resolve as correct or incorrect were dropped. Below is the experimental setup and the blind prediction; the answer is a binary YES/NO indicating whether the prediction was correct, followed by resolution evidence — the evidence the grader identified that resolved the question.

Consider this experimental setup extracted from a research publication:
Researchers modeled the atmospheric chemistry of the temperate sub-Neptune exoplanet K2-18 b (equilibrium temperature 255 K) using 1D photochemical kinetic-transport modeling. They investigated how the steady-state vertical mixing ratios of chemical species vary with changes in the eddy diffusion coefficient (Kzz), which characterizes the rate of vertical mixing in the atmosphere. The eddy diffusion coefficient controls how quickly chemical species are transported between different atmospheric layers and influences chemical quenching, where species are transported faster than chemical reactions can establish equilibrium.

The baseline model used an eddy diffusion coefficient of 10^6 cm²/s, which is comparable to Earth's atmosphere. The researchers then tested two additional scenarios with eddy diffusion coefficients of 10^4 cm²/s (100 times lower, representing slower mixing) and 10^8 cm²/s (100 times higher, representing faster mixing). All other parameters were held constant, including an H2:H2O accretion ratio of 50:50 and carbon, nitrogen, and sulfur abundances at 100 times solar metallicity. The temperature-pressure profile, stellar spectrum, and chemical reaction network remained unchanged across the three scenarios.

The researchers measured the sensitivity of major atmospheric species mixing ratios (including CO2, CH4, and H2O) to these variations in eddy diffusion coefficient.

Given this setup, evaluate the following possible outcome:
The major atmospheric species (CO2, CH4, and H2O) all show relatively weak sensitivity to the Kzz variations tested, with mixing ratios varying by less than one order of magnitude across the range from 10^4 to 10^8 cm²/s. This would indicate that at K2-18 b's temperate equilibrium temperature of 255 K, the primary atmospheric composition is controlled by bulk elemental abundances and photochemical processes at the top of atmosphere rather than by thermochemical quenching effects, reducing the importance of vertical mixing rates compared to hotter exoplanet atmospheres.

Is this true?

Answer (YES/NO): NO